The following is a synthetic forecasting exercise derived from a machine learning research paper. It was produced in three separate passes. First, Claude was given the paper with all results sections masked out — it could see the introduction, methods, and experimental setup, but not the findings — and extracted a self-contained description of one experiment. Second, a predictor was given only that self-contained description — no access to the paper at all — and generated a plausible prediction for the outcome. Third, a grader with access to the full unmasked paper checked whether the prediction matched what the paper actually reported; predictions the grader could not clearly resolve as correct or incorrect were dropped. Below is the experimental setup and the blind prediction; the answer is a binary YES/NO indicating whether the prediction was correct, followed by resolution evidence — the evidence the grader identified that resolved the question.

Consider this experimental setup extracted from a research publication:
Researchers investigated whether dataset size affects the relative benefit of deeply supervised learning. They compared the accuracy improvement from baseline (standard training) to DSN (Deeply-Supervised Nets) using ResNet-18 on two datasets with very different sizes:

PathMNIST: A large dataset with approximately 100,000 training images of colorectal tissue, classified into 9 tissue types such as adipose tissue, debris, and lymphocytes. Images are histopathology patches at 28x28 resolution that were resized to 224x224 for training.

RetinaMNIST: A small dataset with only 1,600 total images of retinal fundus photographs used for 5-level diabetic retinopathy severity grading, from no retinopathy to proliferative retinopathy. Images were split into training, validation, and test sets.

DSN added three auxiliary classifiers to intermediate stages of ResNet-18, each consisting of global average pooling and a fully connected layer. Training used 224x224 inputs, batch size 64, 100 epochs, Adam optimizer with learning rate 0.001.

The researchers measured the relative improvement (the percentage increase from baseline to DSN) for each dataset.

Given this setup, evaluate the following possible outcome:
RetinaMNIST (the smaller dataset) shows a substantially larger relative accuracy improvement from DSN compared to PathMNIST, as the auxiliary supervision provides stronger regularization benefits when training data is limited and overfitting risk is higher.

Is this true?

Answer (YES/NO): YES